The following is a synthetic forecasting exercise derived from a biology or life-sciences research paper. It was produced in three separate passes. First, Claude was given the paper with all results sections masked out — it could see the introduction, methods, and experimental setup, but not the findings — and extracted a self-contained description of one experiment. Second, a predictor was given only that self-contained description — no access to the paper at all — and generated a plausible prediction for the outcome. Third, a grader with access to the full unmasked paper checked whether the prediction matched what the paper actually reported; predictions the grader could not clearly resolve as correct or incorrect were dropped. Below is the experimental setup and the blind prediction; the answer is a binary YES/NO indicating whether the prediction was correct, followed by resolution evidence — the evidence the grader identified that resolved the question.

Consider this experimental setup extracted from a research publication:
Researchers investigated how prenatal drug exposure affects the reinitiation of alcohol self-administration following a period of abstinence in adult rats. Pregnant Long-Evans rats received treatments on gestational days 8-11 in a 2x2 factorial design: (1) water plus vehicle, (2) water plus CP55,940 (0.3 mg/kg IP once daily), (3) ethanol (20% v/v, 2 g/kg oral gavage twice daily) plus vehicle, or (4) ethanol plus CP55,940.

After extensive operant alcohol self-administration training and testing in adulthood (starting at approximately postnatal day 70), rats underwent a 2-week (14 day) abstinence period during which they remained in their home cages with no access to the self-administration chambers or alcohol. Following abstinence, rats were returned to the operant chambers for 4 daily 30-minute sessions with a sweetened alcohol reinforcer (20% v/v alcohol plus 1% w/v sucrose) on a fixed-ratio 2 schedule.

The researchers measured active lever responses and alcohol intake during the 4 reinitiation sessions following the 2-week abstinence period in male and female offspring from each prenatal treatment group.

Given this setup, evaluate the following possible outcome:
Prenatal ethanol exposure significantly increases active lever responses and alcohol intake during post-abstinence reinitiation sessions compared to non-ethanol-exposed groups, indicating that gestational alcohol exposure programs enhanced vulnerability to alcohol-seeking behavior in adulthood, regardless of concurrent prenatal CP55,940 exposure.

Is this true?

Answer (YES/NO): NO